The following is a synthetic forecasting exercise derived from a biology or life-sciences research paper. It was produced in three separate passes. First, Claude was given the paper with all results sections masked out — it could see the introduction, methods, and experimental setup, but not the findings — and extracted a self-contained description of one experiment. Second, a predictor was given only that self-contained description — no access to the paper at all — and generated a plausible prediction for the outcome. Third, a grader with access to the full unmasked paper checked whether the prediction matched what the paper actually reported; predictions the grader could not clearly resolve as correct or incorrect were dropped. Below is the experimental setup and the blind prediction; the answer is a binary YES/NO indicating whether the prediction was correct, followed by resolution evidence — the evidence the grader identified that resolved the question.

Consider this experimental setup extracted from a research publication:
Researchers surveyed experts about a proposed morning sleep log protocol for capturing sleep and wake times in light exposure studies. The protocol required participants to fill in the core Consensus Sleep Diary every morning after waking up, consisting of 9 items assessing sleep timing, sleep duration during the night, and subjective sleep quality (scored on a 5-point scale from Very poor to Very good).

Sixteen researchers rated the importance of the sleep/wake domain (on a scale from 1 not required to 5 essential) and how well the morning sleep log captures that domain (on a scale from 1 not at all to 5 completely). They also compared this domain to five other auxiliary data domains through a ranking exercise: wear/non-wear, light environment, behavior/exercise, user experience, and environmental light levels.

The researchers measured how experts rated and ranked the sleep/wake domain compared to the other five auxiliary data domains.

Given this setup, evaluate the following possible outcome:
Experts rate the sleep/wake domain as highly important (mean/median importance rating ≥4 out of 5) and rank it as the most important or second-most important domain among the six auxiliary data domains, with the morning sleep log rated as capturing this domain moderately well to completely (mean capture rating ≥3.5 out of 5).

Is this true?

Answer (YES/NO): YES